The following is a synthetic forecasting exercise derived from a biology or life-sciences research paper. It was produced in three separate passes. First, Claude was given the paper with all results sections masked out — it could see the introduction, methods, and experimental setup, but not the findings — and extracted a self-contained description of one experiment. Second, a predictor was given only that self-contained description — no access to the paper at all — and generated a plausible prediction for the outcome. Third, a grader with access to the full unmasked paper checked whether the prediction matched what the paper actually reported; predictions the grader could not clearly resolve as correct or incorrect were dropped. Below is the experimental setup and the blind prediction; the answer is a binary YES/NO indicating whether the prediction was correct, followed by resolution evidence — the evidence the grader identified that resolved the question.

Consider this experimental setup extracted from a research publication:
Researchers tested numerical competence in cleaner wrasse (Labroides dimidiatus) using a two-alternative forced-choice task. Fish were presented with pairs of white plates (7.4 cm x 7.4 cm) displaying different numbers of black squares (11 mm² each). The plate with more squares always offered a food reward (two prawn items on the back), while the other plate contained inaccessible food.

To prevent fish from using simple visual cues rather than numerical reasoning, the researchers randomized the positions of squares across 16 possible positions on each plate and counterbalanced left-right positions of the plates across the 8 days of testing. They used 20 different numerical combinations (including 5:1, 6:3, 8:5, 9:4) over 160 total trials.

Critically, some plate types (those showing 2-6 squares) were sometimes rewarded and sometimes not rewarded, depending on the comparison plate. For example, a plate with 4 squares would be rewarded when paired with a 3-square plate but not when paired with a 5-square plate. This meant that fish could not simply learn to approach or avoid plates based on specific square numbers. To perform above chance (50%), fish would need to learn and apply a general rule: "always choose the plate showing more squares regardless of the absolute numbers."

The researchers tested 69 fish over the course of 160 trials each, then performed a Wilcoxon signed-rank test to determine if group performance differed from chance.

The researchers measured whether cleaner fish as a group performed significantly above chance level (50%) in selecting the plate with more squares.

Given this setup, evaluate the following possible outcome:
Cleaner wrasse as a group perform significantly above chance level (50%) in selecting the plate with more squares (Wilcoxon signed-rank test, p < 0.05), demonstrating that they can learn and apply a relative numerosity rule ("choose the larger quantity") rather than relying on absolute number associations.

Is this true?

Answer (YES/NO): YES